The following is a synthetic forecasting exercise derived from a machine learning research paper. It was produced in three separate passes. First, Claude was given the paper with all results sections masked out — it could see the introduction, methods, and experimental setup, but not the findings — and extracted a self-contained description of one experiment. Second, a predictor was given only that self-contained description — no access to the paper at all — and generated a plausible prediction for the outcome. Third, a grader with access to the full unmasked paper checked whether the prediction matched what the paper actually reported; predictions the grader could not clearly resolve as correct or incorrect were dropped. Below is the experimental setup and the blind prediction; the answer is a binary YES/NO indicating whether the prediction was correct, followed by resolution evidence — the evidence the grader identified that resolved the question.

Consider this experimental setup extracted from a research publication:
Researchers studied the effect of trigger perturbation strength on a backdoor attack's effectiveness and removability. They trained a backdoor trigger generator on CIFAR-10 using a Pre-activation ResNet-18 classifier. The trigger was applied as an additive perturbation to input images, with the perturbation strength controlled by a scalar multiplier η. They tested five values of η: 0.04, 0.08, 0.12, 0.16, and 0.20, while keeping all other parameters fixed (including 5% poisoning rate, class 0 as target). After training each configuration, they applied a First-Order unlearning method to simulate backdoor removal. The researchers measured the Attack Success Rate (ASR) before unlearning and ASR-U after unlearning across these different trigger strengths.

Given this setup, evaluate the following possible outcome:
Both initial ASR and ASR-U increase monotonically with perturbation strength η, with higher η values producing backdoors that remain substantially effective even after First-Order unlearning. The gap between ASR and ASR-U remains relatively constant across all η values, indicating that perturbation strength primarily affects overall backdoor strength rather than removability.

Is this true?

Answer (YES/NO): NO